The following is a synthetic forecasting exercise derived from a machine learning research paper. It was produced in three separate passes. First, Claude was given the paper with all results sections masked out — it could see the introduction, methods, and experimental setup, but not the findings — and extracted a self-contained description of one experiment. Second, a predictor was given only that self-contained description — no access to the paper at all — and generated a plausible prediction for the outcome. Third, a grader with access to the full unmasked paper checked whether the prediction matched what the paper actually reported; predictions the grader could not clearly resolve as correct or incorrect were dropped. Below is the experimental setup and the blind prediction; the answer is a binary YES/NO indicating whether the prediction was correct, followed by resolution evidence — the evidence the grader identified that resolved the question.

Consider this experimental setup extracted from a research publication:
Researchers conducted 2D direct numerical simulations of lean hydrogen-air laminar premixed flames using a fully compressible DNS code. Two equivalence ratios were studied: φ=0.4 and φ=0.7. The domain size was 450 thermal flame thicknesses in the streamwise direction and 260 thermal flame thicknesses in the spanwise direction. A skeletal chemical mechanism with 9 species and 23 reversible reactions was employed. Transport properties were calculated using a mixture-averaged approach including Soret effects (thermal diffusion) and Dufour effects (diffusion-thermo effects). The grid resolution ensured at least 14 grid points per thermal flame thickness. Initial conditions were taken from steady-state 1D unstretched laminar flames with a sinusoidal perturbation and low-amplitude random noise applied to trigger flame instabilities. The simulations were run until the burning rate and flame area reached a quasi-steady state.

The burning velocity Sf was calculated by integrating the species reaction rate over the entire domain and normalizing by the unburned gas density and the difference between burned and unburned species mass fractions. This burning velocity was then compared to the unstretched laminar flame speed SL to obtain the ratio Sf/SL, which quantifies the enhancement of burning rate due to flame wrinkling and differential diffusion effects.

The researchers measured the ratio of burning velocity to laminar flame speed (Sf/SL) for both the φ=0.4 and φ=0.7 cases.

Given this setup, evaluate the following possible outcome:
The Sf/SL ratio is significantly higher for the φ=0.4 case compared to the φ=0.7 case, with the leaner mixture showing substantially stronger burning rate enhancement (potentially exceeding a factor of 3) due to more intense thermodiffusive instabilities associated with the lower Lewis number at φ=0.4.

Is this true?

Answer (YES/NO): YES